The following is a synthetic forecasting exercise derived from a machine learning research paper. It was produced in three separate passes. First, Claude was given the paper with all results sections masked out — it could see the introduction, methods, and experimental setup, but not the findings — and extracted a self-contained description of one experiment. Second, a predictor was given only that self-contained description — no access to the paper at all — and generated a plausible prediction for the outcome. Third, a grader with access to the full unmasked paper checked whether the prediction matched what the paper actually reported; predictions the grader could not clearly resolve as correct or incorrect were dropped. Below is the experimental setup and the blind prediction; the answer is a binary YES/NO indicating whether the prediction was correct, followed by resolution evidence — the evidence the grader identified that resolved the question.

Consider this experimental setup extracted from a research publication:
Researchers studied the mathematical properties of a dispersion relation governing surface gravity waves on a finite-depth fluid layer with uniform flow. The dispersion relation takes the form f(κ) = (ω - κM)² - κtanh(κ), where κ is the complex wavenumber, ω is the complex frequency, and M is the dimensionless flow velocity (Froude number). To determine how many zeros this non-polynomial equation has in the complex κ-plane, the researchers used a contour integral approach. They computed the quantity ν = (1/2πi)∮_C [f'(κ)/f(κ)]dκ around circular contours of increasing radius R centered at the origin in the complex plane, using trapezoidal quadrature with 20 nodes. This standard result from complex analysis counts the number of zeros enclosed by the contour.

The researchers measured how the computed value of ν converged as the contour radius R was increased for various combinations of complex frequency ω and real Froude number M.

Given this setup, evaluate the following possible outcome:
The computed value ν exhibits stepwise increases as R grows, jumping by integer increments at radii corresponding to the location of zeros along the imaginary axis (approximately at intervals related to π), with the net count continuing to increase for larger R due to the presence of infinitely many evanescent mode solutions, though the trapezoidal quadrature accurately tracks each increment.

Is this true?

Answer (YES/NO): NO